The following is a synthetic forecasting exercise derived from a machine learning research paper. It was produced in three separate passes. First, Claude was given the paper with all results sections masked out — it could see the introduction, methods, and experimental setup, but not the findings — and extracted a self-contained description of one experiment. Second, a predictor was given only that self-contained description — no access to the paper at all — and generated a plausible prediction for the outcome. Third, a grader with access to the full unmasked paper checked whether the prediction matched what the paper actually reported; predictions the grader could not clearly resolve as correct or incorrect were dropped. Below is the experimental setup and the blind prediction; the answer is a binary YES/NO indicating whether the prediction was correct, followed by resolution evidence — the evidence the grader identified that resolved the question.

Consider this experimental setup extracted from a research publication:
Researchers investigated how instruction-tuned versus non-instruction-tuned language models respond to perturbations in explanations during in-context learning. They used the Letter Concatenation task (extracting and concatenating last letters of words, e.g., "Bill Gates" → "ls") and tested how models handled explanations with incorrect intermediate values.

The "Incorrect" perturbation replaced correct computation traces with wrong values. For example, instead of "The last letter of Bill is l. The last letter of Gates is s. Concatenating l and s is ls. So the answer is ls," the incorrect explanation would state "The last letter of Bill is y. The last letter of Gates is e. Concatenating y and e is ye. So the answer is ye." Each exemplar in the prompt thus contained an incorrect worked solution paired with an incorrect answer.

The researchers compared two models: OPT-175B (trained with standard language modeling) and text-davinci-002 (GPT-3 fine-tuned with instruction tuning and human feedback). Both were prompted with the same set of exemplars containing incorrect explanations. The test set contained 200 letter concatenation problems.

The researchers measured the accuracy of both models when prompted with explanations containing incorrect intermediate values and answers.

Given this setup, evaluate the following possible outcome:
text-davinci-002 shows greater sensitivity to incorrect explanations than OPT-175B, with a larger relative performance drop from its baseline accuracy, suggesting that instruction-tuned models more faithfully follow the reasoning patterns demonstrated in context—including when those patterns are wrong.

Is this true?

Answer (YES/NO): NO